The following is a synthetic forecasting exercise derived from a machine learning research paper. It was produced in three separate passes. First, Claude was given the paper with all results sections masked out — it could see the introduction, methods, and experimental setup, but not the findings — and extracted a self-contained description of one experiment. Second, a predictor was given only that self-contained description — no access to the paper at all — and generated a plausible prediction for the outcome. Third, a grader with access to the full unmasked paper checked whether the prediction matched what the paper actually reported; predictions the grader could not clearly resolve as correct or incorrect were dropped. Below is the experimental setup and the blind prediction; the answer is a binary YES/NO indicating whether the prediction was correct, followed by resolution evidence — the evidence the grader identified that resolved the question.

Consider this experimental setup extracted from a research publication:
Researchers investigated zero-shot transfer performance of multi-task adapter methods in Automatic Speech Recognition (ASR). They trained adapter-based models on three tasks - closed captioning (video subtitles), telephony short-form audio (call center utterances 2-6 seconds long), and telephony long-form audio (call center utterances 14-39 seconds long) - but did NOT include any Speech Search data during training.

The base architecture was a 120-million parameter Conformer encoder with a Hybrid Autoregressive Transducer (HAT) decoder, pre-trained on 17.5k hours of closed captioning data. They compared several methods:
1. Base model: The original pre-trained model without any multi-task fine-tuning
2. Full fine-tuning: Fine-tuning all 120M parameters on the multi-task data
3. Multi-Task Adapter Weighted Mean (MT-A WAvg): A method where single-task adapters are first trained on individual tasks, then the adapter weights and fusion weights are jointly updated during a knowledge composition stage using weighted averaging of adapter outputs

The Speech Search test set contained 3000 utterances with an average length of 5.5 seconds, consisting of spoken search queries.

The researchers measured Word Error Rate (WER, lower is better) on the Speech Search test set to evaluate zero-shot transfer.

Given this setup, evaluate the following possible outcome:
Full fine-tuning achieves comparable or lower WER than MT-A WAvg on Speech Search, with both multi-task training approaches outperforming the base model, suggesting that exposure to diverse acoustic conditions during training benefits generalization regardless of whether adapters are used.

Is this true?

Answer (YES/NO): NO